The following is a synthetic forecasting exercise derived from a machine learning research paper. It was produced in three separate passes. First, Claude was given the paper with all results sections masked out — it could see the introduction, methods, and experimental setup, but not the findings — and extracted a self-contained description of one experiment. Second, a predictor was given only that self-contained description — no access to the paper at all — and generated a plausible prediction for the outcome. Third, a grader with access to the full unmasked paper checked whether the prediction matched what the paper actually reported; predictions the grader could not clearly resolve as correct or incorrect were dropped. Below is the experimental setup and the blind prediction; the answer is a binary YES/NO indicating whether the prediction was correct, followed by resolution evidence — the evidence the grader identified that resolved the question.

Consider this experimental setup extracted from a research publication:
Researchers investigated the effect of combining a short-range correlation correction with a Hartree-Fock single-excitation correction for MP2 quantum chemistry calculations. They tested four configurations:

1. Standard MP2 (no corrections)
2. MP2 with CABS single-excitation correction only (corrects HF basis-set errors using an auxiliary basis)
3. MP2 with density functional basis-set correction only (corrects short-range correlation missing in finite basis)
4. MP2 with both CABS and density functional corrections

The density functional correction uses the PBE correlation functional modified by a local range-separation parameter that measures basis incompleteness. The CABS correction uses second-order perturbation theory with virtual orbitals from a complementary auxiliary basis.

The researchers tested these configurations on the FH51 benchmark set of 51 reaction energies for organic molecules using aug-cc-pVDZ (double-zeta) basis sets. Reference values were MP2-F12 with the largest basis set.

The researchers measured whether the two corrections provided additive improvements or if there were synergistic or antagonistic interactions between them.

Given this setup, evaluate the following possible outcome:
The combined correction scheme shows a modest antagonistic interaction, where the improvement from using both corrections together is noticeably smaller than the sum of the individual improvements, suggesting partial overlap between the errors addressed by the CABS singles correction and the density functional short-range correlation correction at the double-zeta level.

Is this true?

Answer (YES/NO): NO